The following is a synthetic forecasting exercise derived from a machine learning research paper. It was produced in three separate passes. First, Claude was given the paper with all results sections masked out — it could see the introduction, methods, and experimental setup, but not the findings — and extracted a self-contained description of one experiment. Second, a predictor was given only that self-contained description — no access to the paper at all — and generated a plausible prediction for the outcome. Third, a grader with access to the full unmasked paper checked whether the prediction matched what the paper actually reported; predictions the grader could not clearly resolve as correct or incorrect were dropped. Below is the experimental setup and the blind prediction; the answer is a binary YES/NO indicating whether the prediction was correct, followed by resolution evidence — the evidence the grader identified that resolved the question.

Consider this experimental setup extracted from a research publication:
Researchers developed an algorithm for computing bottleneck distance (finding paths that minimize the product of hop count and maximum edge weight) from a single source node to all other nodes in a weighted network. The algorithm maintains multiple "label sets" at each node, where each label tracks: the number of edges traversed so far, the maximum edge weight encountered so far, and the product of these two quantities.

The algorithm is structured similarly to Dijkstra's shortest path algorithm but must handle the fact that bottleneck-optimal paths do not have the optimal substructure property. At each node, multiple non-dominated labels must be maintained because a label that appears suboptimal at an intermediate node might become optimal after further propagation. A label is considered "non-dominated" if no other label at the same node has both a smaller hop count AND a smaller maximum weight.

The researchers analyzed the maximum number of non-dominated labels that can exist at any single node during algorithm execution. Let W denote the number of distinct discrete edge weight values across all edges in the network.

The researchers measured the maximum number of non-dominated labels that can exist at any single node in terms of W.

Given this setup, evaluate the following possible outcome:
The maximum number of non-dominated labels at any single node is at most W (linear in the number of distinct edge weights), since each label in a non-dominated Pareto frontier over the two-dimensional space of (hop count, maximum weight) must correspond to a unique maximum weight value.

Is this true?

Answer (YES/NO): YES